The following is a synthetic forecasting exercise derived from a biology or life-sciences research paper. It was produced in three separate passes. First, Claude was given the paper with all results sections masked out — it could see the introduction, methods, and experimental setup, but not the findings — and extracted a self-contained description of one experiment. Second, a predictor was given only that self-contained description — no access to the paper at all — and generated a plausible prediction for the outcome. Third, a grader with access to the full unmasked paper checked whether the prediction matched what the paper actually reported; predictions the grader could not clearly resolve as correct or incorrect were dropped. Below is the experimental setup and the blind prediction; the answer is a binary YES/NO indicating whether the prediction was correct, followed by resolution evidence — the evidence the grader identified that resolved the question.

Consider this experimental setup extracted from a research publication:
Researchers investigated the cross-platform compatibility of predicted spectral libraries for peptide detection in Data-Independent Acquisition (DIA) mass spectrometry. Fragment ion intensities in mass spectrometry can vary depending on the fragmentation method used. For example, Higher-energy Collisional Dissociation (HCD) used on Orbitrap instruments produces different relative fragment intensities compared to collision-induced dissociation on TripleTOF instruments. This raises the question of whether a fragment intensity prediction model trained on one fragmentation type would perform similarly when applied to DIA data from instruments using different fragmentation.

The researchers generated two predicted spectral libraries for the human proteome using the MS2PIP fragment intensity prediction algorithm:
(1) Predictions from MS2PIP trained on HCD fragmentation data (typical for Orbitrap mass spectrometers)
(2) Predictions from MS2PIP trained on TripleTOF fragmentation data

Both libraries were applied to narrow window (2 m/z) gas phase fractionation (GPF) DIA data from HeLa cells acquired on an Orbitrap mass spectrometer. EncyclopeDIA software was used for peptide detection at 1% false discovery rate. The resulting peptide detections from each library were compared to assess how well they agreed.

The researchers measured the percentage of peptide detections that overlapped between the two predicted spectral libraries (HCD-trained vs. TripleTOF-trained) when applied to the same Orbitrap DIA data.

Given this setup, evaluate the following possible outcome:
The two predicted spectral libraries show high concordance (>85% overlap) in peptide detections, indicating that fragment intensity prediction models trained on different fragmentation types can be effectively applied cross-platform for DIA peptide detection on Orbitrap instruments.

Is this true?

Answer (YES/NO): YES